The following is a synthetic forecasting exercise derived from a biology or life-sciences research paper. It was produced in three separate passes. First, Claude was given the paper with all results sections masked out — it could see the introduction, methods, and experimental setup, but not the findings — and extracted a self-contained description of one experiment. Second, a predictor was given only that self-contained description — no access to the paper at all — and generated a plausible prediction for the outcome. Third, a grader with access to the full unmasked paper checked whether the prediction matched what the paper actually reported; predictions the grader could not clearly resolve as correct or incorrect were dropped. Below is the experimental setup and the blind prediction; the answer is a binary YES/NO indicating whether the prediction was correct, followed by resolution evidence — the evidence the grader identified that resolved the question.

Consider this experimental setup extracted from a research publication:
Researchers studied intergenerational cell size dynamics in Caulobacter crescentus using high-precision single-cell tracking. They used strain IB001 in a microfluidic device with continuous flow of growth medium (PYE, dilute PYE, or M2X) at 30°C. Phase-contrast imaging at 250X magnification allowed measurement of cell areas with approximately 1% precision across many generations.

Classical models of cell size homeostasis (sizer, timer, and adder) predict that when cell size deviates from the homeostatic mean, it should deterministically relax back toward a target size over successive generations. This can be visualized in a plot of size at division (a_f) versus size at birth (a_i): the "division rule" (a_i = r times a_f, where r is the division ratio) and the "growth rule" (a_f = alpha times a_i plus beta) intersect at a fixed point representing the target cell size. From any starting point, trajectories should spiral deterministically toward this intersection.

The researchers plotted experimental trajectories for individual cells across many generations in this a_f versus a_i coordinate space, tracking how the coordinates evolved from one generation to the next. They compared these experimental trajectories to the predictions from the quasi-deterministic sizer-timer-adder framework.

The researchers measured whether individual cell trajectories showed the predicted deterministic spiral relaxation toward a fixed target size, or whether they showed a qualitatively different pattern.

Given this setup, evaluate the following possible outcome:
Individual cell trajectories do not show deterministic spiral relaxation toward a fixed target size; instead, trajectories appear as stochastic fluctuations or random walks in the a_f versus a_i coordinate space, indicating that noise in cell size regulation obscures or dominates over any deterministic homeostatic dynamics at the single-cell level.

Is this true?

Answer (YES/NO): NO